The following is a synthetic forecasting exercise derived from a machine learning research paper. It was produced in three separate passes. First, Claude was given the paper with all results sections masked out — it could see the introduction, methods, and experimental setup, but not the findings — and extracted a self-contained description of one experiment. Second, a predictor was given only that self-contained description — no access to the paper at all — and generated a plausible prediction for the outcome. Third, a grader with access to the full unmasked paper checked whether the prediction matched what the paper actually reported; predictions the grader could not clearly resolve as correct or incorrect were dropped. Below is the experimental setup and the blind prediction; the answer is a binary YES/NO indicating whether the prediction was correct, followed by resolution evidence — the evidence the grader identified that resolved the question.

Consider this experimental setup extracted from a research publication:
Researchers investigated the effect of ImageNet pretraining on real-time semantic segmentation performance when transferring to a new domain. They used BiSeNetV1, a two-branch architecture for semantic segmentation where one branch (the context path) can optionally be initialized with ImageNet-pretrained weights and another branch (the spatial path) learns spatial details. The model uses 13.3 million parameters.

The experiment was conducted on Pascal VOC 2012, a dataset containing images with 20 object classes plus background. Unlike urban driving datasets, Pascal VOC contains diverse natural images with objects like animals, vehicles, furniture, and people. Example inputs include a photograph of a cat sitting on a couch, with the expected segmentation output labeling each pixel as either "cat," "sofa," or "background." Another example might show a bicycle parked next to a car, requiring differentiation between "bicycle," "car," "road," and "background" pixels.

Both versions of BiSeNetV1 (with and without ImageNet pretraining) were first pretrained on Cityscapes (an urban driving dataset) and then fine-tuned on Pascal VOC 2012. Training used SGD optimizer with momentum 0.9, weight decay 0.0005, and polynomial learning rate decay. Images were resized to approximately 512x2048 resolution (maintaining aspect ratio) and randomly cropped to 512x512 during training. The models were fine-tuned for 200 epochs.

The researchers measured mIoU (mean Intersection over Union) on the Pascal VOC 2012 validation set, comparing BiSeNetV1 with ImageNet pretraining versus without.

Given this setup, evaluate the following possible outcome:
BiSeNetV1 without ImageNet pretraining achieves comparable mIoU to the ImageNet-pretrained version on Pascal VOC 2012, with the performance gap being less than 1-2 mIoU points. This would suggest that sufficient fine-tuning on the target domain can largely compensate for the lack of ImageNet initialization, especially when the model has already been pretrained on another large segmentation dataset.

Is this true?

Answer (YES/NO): NO